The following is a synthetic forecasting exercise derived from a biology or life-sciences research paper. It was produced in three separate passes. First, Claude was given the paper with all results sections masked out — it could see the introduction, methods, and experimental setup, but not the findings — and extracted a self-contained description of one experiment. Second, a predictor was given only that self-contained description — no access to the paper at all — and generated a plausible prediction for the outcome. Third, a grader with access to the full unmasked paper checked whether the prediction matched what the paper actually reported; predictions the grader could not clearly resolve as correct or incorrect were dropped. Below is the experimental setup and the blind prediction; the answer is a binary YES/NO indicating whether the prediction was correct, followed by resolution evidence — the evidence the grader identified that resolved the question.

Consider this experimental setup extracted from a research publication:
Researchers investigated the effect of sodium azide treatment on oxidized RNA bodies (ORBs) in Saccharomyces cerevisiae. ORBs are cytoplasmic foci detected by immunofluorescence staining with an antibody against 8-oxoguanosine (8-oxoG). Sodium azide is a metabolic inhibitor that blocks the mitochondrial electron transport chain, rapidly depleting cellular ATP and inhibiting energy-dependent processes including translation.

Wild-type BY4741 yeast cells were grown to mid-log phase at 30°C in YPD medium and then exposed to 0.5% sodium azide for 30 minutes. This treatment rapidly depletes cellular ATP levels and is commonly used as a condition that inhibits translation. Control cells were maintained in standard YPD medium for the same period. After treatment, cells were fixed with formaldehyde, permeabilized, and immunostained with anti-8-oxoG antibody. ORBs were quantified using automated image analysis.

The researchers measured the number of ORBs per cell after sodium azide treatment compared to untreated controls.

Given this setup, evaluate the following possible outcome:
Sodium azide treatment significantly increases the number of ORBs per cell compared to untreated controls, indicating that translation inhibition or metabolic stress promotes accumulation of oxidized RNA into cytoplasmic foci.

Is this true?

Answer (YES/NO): NO